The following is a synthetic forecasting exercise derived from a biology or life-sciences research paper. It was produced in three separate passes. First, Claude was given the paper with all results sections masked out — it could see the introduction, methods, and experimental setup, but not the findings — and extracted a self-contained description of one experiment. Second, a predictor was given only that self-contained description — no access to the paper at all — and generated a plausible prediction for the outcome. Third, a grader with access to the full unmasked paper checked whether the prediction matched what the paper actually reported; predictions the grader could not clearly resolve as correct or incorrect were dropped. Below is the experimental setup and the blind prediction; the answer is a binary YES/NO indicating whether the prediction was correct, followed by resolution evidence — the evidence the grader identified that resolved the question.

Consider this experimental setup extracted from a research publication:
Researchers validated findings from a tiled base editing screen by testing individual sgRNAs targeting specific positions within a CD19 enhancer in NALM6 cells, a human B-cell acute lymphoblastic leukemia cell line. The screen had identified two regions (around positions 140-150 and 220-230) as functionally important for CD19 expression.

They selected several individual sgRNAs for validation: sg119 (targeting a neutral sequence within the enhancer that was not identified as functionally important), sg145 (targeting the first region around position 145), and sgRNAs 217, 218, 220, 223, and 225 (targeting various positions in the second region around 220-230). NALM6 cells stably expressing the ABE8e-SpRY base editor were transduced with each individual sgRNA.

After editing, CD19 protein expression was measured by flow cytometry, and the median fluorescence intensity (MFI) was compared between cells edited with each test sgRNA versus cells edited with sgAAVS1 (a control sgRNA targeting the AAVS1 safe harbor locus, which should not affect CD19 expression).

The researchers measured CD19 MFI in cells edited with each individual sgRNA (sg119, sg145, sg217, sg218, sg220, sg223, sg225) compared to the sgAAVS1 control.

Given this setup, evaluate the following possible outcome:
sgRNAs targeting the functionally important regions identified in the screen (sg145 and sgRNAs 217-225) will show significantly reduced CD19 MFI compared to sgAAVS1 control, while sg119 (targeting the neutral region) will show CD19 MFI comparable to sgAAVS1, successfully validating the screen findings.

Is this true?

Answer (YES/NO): YES